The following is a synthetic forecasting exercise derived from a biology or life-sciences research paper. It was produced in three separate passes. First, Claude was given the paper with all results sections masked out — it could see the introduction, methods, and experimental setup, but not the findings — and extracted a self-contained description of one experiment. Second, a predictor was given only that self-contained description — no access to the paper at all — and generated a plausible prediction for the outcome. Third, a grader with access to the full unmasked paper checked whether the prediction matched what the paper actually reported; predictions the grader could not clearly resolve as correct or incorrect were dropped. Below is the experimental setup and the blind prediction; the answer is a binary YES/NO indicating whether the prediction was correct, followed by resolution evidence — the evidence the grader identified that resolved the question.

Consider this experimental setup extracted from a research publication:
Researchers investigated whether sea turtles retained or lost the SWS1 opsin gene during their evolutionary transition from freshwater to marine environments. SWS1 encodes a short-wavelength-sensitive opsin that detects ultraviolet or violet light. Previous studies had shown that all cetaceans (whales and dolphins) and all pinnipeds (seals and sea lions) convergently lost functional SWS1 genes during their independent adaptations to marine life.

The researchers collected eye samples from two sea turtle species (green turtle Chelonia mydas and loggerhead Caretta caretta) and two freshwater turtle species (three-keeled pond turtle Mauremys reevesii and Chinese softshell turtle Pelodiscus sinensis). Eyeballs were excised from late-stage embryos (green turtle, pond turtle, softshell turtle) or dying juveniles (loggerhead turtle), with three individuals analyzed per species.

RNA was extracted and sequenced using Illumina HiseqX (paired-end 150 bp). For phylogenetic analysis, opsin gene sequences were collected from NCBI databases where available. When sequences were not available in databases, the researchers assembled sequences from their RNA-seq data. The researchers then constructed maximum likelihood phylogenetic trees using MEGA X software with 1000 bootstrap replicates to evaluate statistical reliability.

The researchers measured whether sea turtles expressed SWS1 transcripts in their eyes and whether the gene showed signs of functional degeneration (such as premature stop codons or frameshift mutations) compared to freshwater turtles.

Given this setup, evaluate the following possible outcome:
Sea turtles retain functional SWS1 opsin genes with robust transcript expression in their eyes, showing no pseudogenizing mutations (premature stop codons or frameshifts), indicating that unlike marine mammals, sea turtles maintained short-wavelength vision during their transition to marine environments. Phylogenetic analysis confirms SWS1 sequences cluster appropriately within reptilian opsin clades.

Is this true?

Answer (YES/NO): YES